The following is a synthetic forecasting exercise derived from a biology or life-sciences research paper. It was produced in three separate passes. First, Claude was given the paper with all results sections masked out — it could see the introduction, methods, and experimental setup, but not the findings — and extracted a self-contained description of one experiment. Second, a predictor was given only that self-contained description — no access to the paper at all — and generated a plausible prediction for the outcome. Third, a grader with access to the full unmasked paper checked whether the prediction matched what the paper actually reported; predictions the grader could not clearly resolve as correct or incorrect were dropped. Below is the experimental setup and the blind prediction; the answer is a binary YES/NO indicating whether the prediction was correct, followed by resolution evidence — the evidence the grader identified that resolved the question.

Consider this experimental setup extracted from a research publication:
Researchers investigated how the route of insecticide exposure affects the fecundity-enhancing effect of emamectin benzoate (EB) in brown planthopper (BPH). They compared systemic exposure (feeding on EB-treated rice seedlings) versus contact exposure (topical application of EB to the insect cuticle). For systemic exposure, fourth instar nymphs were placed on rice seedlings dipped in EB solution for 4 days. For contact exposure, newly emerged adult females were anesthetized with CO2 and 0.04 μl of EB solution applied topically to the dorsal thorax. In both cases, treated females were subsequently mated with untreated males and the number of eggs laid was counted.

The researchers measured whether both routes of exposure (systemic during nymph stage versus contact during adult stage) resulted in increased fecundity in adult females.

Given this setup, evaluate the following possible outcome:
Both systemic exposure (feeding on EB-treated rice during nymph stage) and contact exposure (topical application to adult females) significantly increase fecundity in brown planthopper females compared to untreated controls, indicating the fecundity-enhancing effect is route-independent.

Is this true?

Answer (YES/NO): YES